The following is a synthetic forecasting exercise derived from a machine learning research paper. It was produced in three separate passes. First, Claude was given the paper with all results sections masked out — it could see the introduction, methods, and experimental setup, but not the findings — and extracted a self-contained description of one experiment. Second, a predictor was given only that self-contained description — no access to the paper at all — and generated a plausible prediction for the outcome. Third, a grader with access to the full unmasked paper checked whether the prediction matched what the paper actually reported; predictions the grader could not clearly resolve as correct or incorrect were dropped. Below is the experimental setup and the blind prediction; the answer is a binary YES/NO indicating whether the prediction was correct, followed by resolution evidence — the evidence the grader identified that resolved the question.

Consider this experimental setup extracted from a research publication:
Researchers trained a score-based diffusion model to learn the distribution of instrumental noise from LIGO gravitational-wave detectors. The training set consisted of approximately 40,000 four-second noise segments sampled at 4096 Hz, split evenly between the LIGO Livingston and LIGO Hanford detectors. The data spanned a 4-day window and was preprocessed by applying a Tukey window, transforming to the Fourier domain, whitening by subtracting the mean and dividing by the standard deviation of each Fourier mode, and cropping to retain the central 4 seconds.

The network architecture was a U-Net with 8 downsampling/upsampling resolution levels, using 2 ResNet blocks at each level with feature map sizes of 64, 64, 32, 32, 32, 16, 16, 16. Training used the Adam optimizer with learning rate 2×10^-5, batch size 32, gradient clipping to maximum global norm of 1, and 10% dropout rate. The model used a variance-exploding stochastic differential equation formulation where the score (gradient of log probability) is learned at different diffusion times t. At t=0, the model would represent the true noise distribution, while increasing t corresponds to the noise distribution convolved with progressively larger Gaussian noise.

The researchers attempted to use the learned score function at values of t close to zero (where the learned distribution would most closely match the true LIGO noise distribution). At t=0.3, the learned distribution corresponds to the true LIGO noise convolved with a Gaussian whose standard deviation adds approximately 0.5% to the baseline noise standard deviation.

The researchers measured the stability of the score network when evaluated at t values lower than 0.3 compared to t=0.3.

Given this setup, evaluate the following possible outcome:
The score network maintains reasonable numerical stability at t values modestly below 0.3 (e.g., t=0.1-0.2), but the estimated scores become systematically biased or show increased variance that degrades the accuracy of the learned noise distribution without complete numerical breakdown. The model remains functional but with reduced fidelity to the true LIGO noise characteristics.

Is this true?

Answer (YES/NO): NO